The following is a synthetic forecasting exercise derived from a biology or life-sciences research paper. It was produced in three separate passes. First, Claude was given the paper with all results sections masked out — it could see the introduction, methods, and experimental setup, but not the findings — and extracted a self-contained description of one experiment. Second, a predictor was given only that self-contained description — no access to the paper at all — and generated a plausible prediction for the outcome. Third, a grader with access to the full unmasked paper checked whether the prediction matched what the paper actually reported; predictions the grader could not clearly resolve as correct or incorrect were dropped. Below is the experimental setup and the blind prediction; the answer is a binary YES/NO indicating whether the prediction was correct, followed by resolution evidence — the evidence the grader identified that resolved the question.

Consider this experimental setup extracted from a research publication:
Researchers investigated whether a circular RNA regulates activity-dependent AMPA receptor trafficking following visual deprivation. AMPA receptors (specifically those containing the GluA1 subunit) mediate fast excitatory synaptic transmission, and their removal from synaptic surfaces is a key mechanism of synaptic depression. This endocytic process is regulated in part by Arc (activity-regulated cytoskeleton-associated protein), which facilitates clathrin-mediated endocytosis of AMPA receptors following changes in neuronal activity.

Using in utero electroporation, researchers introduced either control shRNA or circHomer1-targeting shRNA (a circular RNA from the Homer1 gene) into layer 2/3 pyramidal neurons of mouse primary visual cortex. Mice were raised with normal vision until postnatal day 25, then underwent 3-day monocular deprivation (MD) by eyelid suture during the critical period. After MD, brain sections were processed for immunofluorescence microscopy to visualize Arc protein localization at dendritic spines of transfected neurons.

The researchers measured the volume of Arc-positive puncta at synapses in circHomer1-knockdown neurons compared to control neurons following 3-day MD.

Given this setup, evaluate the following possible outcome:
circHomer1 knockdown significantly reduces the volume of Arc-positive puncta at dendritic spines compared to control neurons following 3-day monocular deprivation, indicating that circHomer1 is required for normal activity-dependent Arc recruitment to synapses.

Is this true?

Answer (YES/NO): YES